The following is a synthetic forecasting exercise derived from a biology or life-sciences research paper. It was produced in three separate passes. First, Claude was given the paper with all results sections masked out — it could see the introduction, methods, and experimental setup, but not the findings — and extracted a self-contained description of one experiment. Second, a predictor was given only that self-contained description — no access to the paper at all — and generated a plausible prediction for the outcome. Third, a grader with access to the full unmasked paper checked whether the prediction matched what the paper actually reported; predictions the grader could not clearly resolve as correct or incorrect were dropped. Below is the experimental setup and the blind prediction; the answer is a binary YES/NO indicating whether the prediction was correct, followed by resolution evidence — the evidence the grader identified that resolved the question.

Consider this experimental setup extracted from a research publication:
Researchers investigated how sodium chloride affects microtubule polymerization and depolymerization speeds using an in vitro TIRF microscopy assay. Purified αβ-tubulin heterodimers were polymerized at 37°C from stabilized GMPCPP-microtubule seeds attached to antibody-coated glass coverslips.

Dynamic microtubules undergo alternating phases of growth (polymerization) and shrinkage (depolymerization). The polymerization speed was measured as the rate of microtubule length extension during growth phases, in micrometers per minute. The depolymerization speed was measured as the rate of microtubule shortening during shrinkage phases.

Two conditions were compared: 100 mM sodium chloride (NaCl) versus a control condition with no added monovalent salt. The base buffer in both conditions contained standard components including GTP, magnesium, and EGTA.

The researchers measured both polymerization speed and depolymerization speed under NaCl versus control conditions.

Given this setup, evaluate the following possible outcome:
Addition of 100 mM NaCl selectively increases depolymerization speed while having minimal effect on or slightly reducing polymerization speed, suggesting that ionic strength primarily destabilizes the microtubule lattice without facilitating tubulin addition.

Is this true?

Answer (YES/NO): NO